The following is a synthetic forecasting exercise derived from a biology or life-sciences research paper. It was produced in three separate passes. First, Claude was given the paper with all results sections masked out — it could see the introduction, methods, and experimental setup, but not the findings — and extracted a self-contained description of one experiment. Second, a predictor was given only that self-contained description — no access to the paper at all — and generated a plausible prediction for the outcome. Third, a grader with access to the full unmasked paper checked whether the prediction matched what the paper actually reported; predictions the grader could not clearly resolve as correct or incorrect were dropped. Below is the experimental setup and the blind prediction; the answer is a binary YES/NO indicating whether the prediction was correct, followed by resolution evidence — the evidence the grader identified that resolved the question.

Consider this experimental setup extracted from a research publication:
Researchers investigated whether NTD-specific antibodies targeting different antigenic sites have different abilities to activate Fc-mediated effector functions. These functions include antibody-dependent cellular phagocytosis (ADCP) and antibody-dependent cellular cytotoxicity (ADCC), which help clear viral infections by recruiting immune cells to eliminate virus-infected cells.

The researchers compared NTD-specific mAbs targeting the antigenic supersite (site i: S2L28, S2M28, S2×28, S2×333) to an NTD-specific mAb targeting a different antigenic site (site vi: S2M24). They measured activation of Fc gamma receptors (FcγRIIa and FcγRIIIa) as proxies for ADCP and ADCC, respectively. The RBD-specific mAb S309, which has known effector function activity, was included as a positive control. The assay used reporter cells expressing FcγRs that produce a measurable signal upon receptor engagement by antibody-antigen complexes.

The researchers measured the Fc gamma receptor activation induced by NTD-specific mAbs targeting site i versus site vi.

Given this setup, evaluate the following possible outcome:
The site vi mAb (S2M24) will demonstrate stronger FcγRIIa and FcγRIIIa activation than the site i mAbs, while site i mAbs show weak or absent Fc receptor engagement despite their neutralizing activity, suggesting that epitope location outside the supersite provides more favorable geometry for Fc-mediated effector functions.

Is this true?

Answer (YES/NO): NO